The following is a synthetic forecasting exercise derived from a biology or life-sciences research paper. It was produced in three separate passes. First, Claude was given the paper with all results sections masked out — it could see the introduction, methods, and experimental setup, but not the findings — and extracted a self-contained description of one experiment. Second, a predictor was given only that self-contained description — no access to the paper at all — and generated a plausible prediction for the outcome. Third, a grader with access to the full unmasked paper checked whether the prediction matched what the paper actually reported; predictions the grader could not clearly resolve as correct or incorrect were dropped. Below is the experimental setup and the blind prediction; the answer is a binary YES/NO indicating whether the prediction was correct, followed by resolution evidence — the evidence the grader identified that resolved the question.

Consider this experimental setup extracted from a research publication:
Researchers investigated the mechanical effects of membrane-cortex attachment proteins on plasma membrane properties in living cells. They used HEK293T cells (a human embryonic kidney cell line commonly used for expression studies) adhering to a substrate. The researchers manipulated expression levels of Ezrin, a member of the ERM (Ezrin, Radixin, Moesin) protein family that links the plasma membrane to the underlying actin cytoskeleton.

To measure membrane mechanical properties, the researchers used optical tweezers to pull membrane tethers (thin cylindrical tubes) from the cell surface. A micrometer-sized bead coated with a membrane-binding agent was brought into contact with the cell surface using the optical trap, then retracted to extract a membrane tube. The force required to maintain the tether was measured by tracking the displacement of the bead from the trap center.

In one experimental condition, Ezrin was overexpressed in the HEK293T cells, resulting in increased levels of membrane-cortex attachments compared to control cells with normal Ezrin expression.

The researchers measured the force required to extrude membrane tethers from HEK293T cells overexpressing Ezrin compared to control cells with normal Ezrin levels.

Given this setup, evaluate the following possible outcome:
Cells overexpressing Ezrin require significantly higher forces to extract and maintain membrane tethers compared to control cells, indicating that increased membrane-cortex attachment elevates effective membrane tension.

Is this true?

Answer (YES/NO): YES